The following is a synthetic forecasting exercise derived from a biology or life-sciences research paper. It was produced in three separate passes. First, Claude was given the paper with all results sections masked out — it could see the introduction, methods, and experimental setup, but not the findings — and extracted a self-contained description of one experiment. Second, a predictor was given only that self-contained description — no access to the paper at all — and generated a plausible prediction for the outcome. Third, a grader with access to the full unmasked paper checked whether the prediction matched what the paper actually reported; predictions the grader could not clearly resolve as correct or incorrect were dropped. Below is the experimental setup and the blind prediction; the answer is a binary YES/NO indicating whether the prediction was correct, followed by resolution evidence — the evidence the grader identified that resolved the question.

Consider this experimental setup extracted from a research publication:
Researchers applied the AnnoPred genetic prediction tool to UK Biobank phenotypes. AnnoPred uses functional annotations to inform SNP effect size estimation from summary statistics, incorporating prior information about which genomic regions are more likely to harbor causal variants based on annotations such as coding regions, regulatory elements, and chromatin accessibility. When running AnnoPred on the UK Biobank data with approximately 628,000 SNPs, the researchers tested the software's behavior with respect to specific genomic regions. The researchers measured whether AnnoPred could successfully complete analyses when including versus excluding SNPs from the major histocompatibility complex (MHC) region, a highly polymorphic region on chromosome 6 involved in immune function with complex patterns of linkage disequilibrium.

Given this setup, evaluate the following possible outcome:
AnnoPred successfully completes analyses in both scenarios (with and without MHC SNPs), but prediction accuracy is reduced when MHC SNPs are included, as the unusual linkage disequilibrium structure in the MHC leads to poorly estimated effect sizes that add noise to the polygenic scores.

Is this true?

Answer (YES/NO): NO